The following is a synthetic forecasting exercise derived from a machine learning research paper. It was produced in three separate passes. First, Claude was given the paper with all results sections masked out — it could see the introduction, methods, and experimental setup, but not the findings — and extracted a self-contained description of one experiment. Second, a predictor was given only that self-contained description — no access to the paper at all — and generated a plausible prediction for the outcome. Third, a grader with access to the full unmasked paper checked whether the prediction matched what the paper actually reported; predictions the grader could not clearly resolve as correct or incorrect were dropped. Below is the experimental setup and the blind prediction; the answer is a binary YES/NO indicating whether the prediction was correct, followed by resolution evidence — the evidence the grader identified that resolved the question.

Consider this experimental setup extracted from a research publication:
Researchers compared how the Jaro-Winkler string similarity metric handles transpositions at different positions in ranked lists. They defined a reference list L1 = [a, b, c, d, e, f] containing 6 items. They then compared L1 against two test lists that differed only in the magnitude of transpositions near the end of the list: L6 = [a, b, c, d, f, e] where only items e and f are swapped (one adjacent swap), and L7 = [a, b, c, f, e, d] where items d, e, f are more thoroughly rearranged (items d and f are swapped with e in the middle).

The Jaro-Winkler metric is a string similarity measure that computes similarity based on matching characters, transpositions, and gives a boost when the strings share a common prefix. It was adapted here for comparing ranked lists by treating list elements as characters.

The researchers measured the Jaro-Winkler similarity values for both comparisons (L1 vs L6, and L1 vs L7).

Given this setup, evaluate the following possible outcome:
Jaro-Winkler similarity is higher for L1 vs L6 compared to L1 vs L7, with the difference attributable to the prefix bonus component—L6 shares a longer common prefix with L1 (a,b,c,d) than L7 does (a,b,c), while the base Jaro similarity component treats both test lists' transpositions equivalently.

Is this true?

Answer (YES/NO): NO